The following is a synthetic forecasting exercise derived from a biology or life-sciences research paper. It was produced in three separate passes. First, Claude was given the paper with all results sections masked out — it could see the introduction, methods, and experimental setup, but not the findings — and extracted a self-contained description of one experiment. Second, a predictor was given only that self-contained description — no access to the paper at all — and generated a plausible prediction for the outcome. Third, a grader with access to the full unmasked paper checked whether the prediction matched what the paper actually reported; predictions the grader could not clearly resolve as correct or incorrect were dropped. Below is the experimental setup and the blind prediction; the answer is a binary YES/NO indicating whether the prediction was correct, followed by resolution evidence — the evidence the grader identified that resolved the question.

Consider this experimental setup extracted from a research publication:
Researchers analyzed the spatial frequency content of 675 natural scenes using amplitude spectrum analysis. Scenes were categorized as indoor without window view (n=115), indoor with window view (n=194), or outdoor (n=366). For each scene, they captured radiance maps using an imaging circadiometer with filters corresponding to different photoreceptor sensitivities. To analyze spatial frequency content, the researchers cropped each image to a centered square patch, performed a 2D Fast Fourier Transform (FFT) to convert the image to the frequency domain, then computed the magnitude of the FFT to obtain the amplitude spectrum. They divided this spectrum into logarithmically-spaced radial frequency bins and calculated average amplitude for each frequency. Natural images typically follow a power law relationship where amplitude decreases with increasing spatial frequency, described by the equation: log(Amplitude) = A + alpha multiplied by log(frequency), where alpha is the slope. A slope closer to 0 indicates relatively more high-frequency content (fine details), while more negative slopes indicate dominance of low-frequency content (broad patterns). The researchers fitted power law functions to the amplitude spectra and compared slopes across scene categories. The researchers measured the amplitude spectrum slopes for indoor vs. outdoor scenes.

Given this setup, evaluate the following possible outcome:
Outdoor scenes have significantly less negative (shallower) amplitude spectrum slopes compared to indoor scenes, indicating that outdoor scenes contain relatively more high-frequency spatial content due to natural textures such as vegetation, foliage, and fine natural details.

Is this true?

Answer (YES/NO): YES